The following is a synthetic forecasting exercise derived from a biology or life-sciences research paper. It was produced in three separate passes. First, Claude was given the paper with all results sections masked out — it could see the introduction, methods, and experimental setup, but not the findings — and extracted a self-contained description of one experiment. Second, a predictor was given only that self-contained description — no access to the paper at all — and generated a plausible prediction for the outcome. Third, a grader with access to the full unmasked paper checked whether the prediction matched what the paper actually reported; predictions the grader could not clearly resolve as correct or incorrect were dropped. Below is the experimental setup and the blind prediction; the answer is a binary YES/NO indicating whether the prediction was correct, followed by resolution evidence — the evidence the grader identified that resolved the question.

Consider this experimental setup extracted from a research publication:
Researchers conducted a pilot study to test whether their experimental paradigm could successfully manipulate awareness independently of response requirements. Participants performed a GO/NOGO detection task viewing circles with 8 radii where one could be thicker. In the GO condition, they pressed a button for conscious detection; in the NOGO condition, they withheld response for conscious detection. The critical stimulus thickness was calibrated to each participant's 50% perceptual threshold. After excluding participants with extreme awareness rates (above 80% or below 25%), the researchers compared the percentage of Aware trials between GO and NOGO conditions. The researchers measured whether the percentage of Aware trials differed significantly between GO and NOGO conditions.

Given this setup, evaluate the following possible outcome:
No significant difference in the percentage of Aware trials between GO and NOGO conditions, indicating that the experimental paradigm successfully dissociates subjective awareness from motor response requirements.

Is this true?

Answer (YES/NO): YES